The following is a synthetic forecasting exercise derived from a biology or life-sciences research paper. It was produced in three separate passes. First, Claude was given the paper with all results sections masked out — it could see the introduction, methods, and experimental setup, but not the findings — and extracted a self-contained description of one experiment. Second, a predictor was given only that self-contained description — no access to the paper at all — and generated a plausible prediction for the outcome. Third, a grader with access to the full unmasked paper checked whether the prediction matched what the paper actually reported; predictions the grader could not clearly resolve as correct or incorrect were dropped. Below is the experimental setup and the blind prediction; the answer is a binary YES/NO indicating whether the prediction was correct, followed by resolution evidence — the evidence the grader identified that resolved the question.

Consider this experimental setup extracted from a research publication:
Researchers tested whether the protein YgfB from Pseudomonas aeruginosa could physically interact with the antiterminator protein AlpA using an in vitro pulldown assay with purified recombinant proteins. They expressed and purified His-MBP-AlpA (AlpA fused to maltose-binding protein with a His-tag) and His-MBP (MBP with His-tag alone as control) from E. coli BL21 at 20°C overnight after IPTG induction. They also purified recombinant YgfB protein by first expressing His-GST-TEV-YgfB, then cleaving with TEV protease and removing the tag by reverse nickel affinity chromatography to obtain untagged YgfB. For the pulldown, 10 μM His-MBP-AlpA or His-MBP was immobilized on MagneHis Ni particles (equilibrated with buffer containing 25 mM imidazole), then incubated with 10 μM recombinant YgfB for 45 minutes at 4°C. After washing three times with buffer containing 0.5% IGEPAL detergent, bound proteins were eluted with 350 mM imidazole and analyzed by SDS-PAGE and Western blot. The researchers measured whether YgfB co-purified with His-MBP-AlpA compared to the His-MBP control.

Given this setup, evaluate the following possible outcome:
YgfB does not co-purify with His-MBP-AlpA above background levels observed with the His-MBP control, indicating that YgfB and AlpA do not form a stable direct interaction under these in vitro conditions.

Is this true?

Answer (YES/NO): NO